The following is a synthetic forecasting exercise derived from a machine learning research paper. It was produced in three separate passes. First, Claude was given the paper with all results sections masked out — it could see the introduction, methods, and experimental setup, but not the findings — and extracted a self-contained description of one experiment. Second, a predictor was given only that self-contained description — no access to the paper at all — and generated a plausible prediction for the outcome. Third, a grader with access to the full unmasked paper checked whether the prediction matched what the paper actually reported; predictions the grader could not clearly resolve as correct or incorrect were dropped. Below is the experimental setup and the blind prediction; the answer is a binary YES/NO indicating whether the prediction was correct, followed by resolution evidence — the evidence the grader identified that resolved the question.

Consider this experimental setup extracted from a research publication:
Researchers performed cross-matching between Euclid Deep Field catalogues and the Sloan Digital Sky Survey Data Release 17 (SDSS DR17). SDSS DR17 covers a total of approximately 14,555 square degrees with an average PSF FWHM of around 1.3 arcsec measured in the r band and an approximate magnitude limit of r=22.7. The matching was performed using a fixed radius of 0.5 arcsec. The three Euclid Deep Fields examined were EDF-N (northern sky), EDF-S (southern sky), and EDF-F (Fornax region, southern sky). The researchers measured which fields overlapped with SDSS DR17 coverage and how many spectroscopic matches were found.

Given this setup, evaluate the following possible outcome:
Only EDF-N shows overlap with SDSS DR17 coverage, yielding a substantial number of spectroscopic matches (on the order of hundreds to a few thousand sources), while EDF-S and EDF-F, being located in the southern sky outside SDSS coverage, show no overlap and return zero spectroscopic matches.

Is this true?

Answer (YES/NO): NO